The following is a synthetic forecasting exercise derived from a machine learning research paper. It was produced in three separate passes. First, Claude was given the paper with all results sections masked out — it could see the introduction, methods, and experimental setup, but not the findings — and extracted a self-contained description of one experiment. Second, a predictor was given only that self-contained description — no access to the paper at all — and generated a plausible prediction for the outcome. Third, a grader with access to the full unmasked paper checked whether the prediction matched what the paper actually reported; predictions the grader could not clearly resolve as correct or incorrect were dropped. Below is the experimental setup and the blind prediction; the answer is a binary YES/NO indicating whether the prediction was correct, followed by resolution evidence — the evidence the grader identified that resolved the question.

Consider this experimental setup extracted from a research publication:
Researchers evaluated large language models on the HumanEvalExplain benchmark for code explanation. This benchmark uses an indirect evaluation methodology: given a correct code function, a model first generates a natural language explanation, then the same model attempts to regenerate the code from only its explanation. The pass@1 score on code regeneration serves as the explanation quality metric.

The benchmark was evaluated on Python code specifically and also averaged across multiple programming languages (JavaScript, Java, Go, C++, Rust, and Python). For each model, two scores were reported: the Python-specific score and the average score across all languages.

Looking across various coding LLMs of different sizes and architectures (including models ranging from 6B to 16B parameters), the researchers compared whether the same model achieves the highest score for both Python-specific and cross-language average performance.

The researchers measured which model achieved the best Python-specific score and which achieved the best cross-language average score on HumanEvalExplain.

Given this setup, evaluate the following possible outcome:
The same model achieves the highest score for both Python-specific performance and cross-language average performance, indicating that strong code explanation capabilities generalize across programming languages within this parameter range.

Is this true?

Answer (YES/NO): NO